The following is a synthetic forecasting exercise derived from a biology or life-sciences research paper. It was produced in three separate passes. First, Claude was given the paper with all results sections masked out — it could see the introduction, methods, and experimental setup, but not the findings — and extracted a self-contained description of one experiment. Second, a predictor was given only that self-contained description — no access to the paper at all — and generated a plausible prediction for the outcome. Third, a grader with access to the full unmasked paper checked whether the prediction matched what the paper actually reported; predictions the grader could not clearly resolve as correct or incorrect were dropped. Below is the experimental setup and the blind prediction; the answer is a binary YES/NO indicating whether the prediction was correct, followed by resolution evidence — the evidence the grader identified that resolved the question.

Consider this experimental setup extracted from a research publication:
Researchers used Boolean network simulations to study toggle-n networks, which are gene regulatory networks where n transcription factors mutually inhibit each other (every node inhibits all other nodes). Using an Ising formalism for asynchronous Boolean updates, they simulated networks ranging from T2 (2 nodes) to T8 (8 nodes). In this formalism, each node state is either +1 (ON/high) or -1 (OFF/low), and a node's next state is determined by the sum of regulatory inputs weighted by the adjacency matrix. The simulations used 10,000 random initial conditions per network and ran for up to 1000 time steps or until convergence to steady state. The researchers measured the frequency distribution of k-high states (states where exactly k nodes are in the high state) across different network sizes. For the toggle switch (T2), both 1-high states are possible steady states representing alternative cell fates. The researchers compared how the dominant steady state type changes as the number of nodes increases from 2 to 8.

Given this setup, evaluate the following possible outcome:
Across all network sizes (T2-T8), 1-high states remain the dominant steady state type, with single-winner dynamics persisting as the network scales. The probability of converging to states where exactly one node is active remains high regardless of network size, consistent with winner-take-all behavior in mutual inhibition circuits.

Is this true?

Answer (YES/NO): NO